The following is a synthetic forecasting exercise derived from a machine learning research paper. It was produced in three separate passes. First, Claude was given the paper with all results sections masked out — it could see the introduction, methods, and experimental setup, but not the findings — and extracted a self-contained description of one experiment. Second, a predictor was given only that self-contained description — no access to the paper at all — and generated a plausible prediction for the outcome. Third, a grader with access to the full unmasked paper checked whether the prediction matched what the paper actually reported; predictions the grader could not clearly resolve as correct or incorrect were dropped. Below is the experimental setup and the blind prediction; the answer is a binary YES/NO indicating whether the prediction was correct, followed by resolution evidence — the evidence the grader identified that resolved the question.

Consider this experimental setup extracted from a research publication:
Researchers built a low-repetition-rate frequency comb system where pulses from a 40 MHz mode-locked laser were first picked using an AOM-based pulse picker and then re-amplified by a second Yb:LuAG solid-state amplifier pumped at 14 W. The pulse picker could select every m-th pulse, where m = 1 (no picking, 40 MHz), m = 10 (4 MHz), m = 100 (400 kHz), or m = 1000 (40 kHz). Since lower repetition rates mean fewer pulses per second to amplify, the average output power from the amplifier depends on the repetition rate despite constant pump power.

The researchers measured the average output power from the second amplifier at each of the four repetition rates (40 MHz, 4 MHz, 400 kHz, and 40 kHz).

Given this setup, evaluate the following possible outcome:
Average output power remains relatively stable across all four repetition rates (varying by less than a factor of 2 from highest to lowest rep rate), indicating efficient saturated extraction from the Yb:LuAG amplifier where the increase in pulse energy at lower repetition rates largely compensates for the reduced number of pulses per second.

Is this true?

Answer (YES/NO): NO